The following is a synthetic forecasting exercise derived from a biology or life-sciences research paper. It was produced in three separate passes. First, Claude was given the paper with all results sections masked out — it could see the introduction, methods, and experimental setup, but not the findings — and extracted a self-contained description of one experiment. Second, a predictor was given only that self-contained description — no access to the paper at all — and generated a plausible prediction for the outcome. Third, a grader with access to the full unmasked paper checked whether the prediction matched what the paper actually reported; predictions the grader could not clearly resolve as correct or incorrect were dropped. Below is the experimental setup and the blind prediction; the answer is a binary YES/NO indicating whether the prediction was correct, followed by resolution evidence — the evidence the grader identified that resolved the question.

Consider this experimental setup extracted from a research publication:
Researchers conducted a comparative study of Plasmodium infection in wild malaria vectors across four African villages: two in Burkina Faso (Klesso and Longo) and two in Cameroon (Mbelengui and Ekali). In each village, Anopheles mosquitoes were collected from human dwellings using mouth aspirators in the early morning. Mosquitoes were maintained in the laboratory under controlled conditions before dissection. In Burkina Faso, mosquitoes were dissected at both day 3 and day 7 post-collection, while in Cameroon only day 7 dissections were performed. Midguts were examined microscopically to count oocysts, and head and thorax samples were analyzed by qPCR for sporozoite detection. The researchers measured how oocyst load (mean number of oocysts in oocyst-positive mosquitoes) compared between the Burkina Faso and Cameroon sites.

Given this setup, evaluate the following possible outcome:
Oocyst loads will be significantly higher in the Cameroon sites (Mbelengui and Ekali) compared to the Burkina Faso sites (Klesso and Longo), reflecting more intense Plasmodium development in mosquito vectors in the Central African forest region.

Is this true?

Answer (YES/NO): NO